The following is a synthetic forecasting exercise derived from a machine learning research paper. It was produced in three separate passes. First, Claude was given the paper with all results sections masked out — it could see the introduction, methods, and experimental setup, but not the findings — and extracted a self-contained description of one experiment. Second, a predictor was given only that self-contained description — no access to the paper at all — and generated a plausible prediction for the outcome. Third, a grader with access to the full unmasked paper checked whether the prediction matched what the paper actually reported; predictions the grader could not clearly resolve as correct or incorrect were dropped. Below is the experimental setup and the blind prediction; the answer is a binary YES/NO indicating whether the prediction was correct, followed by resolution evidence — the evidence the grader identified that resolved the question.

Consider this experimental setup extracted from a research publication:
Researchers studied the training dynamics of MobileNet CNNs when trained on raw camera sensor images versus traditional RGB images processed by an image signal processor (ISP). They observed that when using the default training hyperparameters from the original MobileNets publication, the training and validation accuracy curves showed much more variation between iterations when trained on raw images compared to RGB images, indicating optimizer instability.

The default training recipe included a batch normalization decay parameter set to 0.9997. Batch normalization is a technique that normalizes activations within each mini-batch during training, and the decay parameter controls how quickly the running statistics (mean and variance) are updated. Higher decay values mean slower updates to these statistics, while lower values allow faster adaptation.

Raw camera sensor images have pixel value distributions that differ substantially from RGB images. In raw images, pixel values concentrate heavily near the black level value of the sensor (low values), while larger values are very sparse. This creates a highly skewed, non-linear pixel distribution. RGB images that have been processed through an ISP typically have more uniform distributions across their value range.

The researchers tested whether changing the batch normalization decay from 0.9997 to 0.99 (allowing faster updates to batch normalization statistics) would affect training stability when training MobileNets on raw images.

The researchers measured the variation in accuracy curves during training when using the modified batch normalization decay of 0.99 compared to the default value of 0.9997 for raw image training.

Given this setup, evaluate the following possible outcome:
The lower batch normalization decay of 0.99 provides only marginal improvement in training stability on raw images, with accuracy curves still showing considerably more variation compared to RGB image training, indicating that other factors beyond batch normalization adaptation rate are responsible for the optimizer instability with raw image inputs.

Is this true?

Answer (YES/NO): NO